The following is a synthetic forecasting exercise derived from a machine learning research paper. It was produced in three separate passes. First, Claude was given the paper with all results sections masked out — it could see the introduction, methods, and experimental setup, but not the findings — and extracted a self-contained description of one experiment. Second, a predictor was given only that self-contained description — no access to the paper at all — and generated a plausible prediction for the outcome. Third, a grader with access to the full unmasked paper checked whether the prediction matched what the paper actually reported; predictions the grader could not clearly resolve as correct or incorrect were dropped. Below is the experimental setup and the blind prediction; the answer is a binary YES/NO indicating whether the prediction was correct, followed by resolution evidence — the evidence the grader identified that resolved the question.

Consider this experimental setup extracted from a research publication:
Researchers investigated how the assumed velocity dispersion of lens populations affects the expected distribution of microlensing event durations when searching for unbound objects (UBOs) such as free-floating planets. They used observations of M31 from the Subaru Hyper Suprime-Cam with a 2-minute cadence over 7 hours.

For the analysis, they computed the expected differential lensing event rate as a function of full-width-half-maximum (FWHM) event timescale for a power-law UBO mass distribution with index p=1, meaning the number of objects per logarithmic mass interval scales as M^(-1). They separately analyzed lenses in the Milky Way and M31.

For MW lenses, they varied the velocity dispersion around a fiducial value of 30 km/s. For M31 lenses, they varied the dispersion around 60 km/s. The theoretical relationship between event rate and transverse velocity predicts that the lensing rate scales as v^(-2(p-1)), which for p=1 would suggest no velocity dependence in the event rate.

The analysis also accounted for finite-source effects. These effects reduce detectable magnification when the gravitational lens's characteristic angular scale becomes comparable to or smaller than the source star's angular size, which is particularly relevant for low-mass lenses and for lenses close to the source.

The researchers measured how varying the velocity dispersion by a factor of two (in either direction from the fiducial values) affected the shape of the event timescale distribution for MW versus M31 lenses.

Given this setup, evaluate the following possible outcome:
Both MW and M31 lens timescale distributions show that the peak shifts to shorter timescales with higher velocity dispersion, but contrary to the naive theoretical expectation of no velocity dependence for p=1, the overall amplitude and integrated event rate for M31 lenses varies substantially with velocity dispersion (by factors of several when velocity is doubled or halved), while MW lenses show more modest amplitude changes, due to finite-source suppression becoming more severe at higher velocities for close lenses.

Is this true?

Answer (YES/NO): NO